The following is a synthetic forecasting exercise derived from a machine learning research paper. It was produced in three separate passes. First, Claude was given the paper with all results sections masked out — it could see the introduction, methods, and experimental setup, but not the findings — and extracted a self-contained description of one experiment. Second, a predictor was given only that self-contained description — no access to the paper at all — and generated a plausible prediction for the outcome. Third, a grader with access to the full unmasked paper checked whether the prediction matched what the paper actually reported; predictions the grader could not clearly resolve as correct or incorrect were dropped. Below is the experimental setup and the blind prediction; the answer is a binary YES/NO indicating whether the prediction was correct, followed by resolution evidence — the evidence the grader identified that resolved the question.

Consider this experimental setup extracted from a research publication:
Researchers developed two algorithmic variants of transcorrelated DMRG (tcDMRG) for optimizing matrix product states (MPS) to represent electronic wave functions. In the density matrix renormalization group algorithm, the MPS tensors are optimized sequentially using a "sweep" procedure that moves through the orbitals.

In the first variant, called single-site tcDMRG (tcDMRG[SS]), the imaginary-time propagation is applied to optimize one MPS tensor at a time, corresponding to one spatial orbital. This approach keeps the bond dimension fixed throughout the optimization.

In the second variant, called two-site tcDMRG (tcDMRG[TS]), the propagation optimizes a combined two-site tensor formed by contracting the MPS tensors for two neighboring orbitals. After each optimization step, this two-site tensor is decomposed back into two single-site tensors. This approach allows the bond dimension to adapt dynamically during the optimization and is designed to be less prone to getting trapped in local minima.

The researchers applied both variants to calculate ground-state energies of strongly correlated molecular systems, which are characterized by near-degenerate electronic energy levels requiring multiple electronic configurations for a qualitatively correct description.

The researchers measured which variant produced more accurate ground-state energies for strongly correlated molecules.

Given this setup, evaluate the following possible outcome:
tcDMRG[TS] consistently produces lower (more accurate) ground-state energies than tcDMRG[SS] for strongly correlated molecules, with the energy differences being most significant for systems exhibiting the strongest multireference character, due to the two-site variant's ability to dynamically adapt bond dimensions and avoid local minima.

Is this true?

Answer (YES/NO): NO